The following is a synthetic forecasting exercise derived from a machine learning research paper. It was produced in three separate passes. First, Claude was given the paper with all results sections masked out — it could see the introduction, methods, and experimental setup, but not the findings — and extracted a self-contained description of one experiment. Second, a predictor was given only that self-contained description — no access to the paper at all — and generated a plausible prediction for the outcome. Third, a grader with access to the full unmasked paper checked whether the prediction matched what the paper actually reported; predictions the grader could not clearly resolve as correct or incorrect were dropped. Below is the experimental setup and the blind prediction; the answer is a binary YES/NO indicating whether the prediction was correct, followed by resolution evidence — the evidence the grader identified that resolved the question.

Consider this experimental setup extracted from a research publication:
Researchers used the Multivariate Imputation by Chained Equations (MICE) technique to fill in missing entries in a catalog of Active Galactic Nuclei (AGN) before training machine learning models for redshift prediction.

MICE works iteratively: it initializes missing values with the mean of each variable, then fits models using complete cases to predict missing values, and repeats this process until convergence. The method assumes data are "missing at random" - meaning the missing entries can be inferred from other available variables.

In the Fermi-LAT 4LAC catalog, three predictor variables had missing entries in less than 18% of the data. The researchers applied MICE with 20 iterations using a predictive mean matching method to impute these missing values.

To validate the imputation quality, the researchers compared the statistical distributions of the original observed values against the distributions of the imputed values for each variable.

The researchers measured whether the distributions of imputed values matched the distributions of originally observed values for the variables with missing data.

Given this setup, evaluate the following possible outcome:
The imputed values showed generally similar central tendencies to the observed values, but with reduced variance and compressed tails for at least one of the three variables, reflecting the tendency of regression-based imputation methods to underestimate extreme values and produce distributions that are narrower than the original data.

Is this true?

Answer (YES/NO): NO